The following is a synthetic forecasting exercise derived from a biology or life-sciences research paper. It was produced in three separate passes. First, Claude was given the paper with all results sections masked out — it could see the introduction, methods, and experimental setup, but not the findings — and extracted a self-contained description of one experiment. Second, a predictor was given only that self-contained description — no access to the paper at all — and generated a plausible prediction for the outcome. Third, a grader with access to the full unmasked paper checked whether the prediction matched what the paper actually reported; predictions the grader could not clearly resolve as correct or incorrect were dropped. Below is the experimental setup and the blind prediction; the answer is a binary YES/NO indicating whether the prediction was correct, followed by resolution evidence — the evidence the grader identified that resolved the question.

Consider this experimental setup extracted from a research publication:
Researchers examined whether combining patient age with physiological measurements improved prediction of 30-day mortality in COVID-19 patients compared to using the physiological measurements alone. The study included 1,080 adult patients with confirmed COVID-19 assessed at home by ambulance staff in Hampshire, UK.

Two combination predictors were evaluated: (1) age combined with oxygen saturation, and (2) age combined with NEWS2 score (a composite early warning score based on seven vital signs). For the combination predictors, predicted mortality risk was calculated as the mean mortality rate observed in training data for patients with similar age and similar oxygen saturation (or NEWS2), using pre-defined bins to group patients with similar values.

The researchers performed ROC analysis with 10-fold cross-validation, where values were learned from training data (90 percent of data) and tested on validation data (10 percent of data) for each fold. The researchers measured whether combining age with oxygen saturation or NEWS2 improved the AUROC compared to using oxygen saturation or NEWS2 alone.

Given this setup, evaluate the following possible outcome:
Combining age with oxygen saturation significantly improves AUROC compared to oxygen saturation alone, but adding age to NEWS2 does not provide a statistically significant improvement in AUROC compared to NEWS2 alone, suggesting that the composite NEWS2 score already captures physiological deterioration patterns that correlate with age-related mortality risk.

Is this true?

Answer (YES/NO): NO